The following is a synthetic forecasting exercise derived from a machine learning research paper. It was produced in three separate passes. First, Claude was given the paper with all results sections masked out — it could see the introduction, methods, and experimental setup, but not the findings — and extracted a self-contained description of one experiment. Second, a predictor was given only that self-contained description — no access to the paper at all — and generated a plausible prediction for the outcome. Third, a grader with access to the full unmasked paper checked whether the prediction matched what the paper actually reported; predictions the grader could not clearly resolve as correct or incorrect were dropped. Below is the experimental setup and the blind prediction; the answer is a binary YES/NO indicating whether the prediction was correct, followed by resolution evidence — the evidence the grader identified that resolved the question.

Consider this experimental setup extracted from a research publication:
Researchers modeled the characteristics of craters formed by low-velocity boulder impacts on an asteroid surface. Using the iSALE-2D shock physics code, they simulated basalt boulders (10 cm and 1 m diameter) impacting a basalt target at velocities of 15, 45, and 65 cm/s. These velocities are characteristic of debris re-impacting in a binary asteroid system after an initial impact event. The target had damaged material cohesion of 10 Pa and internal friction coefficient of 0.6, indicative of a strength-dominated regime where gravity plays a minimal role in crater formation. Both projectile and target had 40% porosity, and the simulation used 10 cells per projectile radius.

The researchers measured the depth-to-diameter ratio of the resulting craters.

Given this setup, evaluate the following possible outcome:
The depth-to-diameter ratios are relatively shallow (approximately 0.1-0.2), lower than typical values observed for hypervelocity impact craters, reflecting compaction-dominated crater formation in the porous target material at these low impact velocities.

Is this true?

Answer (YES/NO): NO